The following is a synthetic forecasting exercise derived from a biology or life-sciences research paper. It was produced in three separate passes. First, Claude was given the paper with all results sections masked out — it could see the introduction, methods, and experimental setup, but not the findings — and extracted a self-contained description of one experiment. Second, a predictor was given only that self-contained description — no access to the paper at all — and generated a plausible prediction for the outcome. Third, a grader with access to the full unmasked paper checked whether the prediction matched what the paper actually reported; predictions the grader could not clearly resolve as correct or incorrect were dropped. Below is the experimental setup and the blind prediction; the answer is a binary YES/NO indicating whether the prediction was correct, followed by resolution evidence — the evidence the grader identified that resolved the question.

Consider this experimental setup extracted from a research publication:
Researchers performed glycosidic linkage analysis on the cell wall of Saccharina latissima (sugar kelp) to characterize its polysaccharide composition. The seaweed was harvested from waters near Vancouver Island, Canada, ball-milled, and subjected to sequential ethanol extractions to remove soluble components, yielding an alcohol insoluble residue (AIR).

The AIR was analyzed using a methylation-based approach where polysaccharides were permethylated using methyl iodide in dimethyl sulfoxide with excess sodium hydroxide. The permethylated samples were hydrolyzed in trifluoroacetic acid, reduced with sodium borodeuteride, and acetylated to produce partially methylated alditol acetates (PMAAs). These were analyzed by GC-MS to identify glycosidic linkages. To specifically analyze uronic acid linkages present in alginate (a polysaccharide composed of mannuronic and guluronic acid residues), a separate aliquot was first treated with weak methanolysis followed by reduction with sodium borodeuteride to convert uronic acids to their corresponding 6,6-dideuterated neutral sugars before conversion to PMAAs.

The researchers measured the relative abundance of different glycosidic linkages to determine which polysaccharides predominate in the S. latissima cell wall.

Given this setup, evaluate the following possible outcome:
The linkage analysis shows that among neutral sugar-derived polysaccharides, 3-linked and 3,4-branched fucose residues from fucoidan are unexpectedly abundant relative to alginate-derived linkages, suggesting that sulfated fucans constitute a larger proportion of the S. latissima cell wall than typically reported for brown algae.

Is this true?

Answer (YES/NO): NO